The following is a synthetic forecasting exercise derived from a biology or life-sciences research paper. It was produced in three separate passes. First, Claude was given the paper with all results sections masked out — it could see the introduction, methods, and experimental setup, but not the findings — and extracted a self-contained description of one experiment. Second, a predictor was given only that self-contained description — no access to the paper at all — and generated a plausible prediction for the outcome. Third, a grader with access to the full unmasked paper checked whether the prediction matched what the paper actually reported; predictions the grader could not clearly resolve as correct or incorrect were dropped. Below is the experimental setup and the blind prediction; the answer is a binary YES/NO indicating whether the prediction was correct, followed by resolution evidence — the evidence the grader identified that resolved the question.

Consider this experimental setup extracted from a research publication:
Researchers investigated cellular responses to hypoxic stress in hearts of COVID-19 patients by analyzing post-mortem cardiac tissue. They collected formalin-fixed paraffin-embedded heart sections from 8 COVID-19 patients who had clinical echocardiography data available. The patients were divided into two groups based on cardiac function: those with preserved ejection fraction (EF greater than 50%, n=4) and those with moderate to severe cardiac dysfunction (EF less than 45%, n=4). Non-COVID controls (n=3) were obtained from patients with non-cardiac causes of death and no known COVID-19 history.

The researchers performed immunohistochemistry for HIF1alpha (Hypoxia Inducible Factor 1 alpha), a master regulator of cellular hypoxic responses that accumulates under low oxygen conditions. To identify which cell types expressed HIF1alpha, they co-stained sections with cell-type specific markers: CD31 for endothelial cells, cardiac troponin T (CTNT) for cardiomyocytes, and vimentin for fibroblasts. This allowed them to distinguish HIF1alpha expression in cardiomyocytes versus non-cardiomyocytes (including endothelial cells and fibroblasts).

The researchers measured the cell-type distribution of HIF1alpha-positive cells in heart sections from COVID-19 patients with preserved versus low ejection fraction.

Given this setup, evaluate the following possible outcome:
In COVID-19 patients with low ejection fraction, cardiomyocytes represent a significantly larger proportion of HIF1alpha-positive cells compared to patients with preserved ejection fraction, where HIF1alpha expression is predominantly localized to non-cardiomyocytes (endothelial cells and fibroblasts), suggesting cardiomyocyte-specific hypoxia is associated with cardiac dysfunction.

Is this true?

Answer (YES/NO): YES